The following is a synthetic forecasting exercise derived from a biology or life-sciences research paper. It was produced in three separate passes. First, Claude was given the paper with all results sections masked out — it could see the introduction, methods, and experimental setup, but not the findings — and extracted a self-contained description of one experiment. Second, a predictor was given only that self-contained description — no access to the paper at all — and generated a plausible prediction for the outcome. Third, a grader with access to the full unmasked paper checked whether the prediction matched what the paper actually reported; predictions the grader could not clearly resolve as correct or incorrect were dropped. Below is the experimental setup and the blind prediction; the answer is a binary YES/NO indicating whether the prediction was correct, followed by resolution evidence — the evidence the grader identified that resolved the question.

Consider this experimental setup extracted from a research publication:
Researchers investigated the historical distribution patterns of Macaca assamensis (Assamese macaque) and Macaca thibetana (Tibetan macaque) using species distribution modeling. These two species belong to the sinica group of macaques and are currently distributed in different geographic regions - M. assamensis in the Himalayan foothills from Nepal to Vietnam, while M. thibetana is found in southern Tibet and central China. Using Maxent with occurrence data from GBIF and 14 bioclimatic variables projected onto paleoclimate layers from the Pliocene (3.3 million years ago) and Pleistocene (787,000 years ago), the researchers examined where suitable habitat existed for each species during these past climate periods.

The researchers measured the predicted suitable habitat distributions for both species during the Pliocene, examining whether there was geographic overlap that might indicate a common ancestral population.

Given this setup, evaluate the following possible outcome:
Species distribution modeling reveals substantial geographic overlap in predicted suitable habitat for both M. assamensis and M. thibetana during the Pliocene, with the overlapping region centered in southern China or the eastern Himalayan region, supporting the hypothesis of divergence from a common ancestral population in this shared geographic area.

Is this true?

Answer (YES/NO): NO